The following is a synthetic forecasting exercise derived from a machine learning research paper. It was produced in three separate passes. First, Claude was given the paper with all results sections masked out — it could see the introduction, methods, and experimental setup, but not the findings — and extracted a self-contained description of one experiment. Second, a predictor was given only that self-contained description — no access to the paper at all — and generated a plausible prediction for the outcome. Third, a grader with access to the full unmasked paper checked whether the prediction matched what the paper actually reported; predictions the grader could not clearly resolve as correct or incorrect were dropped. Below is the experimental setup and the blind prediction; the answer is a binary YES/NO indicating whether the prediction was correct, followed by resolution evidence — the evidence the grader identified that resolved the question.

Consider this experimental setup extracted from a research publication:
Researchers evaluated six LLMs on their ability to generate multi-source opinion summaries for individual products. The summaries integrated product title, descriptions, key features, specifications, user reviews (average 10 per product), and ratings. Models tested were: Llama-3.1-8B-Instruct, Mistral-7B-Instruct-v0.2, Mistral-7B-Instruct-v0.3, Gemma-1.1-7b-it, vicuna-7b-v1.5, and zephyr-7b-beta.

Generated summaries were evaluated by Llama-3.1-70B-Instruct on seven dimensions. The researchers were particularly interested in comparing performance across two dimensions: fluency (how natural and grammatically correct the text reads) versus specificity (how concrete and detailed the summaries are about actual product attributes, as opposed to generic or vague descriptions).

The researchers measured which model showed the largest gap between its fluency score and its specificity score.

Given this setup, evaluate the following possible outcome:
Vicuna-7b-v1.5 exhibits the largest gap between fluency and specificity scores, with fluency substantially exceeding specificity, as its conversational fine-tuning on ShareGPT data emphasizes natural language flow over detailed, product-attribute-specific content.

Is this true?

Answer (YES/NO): NO